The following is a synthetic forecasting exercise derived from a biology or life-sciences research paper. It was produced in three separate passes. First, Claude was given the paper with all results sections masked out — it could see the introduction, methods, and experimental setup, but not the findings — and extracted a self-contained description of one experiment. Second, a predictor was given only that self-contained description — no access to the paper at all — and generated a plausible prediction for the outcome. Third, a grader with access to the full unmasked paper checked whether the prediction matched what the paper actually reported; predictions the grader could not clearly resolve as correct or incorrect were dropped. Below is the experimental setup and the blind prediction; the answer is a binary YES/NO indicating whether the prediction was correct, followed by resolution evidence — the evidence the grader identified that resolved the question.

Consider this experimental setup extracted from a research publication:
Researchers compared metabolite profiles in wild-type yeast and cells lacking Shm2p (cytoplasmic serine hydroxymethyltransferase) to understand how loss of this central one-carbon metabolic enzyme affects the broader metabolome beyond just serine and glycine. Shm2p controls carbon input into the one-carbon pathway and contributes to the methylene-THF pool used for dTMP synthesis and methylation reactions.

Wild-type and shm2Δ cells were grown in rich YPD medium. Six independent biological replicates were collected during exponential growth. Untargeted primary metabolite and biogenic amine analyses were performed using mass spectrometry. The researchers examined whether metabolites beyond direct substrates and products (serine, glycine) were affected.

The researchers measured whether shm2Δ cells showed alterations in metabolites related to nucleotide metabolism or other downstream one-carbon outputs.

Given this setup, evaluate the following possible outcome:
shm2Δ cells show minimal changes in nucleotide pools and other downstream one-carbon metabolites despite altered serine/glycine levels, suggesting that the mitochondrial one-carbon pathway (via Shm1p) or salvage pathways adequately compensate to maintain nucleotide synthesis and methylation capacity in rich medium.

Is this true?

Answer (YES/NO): YES